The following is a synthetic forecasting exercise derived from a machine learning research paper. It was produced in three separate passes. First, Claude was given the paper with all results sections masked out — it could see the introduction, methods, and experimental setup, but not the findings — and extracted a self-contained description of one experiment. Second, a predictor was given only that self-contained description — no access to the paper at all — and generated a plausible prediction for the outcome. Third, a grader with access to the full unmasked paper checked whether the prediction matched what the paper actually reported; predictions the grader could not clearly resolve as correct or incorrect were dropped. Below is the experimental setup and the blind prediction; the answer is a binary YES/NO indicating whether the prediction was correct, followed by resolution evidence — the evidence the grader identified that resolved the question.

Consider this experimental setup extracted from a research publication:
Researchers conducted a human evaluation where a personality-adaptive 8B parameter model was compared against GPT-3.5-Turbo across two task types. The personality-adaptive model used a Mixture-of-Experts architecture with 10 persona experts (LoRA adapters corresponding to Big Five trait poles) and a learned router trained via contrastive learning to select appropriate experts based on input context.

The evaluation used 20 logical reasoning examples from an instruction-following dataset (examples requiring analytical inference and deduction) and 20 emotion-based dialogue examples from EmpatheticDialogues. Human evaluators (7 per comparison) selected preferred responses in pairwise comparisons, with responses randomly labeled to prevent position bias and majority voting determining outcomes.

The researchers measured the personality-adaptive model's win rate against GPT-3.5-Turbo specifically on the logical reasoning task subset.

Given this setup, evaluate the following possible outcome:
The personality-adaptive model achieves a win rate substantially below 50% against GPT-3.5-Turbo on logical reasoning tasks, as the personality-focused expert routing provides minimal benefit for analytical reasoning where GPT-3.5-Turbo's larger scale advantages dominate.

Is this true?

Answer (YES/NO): NO